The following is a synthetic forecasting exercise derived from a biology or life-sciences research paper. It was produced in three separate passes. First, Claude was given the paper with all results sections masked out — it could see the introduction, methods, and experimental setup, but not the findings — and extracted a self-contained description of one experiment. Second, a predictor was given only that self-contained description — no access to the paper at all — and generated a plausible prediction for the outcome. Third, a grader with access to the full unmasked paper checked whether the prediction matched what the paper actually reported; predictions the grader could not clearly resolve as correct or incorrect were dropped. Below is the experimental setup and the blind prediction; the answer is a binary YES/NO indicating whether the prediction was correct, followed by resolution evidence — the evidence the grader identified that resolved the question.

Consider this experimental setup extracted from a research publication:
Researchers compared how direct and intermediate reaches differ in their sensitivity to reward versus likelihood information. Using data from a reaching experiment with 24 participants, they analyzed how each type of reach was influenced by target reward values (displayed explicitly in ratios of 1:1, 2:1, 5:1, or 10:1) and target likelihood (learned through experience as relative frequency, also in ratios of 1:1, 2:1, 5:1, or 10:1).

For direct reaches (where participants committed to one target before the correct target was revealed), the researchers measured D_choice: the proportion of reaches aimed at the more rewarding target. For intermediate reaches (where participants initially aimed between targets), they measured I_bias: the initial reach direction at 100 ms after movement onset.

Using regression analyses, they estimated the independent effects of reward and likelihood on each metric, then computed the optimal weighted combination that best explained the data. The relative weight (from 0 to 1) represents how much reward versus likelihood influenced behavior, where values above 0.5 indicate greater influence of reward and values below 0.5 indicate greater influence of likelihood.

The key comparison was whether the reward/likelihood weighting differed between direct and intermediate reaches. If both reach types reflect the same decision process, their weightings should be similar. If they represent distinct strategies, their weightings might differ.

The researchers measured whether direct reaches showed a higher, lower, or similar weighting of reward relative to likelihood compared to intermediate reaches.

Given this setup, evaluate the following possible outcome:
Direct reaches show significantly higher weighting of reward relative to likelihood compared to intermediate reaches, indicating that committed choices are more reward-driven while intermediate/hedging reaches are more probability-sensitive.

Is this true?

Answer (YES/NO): NO